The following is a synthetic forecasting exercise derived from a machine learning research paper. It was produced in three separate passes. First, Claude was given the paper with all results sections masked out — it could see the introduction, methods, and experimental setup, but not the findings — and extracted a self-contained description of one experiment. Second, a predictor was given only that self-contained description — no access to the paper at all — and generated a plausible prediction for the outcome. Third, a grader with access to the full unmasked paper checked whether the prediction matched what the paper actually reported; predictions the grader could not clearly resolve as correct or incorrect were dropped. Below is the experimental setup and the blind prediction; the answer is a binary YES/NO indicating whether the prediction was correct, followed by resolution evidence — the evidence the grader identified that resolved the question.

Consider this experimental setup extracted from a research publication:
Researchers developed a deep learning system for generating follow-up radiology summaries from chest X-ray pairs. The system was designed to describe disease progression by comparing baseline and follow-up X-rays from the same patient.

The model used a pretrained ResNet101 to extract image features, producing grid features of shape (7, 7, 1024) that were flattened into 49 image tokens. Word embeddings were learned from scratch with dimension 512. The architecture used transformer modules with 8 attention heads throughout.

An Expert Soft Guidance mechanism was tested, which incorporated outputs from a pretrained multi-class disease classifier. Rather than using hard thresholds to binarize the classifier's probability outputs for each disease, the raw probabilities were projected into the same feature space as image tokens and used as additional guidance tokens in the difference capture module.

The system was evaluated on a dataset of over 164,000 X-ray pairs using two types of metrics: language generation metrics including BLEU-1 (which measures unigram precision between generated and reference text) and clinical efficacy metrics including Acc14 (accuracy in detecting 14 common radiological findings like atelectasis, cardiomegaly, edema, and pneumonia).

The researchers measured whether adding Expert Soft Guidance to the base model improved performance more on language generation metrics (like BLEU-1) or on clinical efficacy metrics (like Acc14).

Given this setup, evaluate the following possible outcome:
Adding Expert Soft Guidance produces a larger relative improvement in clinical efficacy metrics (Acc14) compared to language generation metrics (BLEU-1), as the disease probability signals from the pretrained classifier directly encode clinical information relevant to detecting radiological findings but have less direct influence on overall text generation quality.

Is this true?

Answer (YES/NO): NO